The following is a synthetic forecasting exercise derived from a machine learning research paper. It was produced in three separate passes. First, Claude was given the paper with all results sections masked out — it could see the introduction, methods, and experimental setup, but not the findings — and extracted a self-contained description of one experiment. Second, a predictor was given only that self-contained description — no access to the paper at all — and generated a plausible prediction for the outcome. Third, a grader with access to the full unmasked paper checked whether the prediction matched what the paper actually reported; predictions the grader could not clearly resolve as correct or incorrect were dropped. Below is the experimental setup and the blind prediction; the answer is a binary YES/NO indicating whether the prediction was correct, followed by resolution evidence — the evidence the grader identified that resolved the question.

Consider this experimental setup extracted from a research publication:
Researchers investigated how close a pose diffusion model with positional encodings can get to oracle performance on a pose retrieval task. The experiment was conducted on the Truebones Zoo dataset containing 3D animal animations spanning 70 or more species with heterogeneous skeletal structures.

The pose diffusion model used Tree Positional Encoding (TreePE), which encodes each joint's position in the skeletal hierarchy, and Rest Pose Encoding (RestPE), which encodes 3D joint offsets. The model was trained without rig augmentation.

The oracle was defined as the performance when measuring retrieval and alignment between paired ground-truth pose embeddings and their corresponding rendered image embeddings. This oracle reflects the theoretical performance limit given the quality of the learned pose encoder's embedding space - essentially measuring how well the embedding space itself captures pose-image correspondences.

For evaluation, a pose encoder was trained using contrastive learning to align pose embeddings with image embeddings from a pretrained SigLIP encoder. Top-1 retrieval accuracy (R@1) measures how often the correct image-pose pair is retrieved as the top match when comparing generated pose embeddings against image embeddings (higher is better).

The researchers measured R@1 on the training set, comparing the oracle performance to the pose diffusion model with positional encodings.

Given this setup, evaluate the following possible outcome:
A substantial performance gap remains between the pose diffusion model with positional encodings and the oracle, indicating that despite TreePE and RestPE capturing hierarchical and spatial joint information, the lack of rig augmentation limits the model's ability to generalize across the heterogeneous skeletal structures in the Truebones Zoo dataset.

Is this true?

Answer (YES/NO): NO